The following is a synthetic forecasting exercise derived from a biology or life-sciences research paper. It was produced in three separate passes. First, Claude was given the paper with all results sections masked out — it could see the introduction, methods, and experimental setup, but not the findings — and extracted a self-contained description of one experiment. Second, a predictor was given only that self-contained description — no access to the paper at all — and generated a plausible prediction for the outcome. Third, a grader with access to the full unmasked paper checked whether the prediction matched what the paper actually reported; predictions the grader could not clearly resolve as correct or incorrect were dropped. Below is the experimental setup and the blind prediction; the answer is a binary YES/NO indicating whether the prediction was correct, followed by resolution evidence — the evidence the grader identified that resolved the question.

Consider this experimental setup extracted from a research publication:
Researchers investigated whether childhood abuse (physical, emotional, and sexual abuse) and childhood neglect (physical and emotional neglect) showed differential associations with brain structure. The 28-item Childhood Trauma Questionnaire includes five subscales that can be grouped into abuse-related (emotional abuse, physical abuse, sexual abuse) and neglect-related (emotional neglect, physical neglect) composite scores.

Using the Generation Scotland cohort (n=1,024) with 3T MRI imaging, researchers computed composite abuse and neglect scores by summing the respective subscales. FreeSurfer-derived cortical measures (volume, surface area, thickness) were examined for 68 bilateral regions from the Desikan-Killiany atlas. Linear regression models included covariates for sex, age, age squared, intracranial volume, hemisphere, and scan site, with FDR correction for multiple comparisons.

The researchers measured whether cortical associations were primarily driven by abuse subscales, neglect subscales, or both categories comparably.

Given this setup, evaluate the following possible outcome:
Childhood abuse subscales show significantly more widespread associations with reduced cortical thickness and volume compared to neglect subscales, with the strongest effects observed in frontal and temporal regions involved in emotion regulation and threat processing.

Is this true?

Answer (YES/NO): NO